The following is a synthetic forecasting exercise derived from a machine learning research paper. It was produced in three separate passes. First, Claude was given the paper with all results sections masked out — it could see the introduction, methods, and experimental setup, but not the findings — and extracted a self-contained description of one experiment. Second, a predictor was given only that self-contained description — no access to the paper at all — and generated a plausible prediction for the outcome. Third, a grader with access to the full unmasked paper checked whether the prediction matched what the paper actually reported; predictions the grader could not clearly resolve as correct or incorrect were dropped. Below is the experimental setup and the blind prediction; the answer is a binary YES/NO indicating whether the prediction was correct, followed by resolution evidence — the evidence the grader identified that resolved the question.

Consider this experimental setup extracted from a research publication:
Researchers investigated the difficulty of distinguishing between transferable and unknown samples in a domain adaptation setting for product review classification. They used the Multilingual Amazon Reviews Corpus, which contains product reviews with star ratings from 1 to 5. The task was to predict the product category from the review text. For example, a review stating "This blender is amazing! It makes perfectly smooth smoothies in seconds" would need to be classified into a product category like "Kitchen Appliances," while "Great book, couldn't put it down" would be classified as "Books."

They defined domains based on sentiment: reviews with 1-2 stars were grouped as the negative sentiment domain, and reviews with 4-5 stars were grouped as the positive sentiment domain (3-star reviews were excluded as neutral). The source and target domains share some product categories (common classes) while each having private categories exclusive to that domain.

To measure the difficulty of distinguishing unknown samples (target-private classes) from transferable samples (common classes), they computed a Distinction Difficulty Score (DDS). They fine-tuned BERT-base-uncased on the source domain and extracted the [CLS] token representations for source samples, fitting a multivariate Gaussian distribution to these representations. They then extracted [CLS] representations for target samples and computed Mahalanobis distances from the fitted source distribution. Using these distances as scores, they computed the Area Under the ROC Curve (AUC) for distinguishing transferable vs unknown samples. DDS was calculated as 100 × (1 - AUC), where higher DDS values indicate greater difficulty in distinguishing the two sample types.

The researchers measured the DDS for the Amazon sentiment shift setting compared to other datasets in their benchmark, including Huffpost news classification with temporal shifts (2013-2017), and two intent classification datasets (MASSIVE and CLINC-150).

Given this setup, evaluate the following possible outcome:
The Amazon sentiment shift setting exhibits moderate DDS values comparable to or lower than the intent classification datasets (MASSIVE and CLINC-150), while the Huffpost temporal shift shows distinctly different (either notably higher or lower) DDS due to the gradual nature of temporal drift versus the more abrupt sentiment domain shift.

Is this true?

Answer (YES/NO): NO